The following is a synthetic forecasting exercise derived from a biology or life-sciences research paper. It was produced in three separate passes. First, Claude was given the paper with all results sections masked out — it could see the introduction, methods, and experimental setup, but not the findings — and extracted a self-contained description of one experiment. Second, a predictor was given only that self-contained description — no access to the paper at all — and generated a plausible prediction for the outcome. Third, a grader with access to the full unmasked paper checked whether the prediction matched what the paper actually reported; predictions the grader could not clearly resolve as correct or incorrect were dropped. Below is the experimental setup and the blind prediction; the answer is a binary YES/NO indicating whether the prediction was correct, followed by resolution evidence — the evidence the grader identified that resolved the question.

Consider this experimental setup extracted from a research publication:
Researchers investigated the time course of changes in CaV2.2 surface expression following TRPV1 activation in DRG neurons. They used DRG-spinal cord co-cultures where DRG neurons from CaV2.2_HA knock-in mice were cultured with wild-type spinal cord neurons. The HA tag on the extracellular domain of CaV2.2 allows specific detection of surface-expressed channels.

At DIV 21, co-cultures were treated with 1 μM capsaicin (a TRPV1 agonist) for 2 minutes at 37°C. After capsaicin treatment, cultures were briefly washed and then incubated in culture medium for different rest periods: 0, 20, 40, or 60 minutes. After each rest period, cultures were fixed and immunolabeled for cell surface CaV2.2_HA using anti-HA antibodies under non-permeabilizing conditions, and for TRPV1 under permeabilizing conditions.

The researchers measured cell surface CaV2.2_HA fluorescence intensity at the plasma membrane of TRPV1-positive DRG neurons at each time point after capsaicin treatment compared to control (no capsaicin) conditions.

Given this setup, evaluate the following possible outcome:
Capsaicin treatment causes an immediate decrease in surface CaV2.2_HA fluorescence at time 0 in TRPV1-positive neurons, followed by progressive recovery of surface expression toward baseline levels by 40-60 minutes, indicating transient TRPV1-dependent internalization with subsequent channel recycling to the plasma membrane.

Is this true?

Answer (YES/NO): NO